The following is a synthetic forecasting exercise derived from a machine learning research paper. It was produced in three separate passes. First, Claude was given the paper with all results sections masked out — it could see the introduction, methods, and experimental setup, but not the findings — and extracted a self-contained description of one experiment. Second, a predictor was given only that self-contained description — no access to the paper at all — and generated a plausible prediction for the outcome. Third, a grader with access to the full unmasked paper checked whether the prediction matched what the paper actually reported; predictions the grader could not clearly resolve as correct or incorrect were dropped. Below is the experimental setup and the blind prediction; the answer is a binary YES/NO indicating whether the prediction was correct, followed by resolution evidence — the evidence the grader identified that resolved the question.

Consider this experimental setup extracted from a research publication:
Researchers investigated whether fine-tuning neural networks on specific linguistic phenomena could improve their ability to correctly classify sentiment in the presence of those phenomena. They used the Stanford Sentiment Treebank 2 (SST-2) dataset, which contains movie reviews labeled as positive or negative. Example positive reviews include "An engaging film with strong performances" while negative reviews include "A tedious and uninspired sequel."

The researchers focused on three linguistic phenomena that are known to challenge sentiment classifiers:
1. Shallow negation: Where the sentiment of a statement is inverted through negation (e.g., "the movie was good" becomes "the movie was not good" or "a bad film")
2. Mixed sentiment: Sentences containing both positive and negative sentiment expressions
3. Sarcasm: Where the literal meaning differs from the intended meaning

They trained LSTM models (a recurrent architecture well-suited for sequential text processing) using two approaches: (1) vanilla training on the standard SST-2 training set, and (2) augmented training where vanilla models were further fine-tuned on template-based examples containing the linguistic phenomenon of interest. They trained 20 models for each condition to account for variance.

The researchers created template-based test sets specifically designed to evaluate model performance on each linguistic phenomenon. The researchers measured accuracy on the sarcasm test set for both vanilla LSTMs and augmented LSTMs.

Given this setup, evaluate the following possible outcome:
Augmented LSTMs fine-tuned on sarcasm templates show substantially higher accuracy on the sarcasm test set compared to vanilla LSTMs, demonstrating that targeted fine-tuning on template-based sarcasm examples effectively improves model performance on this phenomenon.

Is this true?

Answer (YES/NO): NO